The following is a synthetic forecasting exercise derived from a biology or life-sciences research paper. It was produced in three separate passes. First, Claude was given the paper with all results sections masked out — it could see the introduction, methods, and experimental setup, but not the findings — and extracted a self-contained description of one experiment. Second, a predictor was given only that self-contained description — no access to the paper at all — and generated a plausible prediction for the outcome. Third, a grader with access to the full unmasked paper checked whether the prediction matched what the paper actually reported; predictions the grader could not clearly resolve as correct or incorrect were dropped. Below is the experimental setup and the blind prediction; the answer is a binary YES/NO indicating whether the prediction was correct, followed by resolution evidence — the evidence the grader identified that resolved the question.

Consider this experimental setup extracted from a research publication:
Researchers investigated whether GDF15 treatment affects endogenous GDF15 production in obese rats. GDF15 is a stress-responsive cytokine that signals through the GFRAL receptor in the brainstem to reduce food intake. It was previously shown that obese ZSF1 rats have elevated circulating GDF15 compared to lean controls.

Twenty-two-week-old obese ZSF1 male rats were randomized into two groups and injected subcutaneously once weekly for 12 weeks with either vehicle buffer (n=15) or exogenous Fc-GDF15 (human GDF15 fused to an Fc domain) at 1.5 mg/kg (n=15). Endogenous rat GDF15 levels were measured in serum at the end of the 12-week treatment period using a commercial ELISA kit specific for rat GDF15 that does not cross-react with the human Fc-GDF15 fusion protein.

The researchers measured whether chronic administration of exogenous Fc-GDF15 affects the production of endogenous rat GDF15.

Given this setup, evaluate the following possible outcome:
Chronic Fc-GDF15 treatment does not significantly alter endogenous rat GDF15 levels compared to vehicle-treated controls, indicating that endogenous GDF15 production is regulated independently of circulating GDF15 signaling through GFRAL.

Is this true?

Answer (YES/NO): YES